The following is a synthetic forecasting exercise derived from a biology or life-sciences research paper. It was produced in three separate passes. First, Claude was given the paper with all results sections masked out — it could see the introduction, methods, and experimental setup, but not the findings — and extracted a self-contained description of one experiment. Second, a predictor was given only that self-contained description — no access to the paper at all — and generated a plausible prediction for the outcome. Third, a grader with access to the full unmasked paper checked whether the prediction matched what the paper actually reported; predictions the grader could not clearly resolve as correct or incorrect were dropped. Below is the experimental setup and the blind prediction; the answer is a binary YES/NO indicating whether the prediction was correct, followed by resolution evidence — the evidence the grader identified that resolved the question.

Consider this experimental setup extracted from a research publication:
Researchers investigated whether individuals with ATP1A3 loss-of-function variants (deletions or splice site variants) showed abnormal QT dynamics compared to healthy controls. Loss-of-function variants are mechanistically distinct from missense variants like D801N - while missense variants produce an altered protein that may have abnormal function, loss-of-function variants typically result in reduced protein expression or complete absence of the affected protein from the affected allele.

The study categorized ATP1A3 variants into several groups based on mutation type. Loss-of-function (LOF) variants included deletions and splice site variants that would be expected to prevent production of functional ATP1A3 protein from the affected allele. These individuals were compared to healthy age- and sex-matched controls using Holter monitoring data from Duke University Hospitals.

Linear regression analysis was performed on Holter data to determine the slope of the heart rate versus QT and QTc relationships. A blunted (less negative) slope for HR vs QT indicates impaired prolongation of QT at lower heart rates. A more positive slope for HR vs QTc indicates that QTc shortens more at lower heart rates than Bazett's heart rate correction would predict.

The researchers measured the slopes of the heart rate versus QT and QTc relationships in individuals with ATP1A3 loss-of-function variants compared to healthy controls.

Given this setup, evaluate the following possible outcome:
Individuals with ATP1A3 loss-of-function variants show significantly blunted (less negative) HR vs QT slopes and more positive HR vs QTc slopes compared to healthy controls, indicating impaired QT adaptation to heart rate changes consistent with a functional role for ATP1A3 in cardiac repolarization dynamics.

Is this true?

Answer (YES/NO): NO